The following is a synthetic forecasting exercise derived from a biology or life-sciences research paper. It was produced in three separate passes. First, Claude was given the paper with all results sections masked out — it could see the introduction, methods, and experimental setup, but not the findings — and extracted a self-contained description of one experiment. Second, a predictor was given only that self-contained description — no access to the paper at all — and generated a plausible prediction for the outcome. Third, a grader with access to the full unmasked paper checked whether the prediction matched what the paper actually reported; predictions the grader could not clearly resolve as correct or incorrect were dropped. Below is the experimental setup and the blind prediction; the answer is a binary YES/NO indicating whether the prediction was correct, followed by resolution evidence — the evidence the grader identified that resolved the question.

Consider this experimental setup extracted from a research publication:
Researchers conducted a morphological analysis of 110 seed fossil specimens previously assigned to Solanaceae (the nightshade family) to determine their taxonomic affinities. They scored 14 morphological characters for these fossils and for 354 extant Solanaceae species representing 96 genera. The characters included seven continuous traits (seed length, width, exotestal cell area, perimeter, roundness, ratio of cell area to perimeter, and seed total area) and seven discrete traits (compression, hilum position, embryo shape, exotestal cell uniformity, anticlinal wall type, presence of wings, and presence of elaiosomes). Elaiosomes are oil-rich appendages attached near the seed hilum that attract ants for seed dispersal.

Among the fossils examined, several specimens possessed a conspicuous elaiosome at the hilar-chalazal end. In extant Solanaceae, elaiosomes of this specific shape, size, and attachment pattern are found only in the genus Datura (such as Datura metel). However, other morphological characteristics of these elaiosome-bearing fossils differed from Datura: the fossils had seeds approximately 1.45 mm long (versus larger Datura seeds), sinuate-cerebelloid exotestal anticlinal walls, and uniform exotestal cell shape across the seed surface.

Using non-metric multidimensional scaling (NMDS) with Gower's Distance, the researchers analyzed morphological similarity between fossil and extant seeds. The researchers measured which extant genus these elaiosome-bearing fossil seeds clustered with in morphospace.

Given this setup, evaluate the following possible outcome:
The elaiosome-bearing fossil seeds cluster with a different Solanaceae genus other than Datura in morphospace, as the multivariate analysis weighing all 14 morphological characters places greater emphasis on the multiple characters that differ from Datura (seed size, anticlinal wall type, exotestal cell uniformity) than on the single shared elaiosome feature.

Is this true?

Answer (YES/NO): YES